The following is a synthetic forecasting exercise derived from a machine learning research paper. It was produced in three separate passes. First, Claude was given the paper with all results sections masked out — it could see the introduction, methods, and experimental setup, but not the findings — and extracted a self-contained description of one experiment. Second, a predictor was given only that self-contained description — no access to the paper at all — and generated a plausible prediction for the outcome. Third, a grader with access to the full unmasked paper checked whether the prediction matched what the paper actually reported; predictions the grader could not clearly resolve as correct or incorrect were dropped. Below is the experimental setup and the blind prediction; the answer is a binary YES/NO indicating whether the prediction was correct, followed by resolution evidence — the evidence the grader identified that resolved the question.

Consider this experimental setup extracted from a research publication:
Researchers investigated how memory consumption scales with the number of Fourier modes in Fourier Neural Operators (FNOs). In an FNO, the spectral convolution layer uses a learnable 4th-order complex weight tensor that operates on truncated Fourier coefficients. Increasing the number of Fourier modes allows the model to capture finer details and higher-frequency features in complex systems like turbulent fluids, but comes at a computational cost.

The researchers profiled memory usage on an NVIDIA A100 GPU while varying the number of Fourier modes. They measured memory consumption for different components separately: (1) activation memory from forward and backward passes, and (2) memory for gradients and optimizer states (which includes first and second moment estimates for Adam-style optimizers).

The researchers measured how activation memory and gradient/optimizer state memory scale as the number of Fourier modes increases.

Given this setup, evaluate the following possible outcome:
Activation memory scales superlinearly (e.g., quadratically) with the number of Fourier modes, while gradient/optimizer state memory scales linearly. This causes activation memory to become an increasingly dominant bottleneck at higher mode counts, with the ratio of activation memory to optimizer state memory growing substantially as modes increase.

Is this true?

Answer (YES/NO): NO